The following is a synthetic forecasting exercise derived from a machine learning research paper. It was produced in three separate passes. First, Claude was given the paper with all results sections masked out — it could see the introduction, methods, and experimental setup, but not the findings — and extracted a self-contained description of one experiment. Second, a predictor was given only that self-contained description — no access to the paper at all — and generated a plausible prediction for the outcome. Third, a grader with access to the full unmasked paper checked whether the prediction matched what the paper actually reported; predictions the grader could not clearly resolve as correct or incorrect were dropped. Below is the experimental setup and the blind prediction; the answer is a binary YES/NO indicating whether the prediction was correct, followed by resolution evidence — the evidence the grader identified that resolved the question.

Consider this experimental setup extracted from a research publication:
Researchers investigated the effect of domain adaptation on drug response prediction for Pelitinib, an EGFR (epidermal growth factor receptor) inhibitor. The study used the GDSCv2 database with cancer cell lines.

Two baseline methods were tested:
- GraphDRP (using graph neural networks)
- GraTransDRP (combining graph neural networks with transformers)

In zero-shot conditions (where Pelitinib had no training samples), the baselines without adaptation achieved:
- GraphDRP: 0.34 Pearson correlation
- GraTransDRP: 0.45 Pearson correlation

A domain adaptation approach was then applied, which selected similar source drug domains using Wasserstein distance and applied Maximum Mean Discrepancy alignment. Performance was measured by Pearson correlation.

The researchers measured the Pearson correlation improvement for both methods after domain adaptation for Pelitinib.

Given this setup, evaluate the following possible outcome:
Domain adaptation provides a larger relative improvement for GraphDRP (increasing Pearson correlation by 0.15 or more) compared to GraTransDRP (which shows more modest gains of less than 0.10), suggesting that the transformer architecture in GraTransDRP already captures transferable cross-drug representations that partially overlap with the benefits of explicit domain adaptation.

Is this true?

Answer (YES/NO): NO